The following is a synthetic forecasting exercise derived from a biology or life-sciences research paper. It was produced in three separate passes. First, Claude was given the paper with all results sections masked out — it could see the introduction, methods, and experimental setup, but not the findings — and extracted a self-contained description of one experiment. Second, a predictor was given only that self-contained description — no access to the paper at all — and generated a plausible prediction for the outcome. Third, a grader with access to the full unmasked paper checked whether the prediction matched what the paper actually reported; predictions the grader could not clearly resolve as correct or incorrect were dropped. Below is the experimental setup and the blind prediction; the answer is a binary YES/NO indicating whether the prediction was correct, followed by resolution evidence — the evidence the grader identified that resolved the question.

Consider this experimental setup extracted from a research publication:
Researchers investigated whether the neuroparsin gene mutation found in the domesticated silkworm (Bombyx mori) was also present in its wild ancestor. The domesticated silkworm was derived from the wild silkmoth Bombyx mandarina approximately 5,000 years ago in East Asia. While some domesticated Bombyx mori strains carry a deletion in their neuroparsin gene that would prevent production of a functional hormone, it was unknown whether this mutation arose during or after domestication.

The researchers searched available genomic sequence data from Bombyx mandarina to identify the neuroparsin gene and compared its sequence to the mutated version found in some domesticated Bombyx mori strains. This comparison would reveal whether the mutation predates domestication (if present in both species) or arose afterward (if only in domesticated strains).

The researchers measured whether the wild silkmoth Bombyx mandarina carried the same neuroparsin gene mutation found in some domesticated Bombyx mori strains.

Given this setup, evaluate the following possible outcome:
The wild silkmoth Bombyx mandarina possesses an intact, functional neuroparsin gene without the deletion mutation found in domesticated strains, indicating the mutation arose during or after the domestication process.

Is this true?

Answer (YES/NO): YES